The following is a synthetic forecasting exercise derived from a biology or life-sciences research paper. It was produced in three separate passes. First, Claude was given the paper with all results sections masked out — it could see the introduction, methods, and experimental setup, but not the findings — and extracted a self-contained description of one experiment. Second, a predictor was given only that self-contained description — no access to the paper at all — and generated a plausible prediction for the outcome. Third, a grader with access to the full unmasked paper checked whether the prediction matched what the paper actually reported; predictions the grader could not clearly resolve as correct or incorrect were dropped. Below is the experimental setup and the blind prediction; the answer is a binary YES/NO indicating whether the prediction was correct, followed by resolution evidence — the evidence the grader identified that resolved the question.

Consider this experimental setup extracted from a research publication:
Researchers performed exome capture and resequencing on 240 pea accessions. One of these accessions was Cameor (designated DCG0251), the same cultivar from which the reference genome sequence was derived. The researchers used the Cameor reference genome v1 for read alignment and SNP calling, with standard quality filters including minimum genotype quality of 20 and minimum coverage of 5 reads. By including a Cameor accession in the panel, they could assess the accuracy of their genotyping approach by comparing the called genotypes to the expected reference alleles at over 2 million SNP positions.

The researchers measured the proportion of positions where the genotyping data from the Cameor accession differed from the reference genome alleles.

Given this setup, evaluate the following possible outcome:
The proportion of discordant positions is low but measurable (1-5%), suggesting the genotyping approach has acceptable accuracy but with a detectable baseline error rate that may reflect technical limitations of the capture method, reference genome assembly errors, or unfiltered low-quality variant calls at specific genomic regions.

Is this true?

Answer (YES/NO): NO